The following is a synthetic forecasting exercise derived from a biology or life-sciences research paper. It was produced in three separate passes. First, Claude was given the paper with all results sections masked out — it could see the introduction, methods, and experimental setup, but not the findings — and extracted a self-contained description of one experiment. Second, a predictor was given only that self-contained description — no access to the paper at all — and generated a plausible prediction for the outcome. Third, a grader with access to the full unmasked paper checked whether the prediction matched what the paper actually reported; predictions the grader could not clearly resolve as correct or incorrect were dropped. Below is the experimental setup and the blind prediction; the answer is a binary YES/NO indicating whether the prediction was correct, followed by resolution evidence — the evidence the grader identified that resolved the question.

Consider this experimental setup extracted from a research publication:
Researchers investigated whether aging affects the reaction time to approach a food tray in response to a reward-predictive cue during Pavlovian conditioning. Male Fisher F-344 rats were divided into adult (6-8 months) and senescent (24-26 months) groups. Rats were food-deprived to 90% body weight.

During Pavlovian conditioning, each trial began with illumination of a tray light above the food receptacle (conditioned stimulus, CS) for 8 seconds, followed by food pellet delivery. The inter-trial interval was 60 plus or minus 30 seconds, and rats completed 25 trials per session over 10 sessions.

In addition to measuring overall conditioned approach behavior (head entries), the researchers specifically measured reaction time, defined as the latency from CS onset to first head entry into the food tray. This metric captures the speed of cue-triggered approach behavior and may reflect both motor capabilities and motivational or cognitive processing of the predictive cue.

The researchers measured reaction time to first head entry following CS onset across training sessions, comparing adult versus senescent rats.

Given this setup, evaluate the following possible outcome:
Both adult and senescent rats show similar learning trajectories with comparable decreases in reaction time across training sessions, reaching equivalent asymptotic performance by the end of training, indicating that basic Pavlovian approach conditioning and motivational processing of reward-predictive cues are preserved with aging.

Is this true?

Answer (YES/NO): YES